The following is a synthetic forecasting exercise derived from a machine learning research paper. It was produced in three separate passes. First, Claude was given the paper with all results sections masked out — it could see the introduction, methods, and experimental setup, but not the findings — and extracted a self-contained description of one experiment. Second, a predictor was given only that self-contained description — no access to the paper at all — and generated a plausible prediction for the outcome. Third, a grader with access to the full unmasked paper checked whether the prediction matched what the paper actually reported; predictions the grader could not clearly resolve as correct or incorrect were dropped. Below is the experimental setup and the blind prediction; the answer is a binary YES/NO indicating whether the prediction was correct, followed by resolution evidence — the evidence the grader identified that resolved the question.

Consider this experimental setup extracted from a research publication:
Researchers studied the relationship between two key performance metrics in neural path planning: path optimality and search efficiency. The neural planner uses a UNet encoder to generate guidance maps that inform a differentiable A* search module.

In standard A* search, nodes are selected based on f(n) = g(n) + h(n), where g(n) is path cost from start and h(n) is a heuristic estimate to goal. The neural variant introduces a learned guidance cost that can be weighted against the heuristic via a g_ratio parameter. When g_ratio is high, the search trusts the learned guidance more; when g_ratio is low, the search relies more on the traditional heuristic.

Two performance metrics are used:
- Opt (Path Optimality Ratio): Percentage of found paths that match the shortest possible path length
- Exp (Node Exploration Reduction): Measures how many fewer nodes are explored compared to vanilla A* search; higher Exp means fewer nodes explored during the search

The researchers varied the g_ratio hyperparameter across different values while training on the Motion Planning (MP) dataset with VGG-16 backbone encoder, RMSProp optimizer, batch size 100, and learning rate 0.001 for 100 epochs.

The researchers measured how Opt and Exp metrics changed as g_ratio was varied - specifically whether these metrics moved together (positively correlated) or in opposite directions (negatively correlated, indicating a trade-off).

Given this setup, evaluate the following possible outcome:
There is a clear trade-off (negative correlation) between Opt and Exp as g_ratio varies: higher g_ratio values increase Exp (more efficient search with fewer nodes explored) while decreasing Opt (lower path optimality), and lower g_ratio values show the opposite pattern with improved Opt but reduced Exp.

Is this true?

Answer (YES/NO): NO